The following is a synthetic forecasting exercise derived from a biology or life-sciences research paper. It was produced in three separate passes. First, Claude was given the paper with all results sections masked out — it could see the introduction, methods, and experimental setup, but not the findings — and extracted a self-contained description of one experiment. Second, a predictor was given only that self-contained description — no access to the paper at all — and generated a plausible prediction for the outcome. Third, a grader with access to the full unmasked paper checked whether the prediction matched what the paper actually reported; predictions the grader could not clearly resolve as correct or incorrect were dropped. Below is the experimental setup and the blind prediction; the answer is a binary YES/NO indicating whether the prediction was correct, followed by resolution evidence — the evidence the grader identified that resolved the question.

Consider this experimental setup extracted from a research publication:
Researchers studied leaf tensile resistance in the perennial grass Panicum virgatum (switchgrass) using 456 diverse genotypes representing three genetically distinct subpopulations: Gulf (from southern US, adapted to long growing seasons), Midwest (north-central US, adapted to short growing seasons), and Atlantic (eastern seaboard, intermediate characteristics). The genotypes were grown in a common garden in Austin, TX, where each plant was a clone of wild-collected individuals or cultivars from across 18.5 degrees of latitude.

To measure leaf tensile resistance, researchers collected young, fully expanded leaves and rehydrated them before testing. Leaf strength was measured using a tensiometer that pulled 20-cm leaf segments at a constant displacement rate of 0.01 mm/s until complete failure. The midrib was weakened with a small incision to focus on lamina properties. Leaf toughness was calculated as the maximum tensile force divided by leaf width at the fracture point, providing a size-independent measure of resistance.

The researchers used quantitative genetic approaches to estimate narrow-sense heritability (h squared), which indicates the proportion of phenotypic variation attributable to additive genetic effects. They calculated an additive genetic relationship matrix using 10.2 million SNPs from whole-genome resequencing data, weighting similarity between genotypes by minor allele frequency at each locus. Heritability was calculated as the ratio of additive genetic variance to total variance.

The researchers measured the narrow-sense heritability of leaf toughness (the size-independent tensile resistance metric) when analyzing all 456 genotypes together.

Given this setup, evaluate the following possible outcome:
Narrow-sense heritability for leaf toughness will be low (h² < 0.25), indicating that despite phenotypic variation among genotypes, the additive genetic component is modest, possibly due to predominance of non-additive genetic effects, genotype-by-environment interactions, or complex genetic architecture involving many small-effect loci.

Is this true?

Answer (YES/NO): NO